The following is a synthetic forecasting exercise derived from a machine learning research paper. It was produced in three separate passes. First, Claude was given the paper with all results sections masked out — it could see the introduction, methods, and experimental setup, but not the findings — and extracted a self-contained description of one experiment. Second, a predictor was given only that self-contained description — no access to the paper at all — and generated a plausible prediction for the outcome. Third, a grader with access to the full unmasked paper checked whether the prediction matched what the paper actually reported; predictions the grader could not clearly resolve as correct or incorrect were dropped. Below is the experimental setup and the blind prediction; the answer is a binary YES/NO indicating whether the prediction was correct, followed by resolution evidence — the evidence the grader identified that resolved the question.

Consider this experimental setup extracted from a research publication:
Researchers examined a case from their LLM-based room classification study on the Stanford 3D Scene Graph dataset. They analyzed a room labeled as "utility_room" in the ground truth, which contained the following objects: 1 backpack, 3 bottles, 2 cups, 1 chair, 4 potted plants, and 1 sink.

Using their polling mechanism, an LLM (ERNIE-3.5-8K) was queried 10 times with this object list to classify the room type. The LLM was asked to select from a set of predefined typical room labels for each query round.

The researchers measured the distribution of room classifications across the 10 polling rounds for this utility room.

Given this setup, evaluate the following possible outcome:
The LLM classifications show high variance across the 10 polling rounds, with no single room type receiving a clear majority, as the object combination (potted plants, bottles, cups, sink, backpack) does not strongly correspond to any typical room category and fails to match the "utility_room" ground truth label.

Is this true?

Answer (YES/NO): NO